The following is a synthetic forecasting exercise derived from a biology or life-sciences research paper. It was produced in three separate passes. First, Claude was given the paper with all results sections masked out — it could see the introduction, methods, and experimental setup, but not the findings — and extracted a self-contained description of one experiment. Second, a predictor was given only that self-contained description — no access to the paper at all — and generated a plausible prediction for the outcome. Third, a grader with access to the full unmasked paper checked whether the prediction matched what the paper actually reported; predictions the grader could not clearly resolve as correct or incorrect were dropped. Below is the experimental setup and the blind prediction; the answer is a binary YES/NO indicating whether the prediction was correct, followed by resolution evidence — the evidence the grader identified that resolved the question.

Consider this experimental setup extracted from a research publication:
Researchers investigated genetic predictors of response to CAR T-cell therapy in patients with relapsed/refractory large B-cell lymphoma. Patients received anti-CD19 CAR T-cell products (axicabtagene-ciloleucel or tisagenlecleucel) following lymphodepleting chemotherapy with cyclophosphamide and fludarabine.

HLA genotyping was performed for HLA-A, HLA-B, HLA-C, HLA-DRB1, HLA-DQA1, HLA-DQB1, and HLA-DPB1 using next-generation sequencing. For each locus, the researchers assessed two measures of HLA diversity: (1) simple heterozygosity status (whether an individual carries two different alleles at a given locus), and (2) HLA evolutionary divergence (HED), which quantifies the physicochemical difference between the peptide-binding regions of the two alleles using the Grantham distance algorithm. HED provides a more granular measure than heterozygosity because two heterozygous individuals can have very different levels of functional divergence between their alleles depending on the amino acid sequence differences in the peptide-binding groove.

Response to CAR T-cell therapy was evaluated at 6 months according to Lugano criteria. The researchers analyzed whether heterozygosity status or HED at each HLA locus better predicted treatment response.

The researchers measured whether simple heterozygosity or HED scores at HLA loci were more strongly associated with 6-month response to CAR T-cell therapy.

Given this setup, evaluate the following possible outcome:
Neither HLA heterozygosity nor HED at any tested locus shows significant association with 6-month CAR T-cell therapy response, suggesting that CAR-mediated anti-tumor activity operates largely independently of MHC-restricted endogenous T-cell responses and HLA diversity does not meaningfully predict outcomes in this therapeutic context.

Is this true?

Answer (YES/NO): NO